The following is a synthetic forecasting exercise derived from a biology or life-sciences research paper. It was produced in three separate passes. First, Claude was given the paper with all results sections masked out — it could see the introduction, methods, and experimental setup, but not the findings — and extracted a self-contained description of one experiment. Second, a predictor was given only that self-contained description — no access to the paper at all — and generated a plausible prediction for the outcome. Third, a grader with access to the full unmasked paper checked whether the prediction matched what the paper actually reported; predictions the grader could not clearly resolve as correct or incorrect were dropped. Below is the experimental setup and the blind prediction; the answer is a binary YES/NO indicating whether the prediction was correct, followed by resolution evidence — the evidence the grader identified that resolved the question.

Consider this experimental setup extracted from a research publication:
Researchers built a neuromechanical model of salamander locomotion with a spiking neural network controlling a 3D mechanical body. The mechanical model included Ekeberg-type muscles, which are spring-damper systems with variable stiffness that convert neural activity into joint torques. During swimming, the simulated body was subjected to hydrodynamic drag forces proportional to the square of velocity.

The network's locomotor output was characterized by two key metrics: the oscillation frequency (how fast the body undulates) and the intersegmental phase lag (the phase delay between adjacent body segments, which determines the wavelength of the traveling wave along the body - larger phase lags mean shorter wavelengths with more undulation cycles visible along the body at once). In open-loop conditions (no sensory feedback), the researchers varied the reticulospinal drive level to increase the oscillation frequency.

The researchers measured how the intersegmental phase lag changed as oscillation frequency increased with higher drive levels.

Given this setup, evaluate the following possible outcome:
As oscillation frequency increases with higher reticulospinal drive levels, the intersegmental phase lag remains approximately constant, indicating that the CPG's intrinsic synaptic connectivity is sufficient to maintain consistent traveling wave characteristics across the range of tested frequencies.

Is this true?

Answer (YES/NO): NO